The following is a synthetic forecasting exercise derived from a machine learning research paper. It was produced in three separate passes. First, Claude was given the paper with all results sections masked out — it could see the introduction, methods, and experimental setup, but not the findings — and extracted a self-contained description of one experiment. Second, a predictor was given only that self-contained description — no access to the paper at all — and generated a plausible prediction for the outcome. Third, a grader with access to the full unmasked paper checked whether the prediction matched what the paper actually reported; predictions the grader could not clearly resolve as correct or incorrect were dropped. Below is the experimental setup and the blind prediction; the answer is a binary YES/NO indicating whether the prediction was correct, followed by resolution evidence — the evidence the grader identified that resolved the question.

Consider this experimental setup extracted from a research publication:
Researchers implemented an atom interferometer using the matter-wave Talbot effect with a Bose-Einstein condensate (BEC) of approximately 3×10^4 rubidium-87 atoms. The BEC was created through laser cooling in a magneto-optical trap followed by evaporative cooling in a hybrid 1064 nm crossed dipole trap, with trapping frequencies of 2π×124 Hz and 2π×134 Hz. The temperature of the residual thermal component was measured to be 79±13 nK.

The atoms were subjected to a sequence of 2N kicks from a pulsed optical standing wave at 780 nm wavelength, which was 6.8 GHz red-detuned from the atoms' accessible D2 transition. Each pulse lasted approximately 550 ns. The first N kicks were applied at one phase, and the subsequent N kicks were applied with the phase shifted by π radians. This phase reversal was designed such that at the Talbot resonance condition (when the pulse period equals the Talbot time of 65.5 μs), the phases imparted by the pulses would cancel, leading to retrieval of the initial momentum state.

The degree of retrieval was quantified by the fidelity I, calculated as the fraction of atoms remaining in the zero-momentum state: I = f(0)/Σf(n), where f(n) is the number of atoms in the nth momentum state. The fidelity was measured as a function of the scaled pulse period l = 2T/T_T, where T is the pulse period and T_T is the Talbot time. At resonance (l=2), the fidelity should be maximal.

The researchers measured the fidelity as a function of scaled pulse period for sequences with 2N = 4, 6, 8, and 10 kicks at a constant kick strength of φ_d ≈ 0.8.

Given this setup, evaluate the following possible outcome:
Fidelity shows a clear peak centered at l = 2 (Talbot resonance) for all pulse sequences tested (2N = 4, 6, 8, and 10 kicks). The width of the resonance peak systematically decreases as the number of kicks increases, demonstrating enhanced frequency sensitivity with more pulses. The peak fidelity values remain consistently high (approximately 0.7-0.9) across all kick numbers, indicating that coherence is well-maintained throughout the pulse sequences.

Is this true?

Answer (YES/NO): NO